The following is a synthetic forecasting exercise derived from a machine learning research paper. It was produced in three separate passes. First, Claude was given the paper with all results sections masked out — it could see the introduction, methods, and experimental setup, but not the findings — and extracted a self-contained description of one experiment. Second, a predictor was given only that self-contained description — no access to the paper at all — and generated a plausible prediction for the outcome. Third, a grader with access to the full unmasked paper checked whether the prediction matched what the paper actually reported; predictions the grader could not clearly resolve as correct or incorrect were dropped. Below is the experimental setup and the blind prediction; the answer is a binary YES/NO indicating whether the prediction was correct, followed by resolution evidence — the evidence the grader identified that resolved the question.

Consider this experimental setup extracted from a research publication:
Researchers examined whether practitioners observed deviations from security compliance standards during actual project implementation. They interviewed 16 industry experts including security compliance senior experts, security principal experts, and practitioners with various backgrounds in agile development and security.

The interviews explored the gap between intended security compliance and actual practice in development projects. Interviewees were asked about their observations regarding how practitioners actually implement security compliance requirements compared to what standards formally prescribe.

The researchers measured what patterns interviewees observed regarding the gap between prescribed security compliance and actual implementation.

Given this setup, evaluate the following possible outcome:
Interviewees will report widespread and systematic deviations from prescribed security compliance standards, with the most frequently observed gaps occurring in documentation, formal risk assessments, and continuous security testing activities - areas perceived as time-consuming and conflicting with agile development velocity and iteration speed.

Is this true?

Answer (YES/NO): NO